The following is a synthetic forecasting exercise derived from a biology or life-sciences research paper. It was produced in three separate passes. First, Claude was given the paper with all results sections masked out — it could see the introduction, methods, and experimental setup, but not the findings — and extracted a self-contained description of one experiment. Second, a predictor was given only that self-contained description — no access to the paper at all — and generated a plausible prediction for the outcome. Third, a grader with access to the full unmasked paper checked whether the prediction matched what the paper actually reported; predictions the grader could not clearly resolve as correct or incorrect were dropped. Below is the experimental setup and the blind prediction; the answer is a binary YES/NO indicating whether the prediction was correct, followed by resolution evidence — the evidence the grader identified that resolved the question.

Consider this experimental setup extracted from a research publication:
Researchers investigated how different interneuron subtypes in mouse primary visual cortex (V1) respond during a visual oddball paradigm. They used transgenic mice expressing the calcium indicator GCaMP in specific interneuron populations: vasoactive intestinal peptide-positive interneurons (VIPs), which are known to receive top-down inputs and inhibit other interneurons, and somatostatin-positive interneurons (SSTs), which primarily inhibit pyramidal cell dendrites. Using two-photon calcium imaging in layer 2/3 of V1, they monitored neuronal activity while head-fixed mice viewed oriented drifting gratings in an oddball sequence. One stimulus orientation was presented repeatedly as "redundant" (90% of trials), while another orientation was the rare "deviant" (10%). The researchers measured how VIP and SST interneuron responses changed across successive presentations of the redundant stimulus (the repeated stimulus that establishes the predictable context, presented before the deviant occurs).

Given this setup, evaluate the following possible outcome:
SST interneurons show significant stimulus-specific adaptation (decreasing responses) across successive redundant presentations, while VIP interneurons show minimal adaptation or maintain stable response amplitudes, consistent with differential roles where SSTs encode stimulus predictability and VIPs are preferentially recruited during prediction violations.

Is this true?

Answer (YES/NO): NO